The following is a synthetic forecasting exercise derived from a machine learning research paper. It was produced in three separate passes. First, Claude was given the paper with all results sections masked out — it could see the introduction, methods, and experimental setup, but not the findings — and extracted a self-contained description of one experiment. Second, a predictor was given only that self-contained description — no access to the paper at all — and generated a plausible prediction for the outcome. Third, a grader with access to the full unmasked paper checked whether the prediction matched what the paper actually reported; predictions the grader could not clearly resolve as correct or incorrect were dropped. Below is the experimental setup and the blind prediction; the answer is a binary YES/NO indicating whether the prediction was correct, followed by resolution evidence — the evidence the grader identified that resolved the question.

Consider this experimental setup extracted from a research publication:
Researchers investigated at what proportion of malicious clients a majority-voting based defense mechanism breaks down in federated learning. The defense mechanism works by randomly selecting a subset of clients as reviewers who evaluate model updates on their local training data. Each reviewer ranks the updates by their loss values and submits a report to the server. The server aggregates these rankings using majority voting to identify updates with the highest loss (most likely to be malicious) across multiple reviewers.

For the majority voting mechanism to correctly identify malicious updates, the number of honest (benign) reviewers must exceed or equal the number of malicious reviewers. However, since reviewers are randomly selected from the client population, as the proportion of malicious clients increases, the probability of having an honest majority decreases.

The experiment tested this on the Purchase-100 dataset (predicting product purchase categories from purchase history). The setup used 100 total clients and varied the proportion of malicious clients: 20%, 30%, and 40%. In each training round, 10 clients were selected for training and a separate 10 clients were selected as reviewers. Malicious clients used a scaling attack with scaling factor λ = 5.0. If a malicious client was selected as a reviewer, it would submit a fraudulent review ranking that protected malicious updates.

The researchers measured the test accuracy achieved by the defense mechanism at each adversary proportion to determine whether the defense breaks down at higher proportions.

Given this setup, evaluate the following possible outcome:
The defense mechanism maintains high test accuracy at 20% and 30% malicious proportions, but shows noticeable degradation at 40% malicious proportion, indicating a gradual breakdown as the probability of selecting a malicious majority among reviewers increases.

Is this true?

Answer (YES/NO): NO